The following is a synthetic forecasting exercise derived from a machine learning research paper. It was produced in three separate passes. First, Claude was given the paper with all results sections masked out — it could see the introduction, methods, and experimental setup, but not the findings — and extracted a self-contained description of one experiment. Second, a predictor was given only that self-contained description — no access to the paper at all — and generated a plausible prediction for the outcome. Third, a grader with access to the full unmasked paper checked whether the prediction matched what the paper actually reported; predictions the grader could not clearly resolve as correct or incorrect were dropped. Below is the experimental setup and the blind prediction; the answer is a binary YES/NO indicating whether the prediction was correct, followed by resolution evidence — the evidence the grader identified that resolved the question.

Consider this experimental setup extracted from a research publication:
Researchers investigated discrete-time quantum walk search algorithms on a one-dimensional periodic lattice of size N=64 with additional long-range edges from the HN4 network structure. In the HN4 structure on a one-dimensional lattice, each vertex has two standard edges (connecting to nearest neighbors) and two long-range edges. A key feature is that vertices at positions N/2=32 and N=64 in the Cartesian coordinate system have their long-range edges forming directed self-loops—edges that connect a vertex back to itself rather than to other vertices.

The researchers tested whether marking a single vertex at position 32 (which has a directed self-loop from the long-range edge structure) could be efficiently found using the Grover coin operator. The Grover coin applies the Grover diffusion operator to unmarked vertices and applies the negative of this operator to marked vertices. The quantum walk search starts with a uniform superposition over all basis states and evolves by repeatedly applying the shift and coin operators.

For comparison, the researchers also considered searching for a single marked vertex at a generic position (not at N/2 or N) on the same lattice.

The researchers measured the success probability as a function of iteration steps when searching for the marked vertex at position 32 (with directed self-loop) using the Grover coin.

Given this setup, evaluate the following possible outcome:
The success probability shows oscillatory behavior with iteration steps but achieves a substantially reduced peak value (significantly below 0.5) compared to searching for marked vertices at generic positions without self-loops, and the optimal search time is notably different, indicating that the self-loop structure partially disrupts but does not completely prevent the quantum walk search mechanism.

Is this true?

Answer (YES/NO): NO